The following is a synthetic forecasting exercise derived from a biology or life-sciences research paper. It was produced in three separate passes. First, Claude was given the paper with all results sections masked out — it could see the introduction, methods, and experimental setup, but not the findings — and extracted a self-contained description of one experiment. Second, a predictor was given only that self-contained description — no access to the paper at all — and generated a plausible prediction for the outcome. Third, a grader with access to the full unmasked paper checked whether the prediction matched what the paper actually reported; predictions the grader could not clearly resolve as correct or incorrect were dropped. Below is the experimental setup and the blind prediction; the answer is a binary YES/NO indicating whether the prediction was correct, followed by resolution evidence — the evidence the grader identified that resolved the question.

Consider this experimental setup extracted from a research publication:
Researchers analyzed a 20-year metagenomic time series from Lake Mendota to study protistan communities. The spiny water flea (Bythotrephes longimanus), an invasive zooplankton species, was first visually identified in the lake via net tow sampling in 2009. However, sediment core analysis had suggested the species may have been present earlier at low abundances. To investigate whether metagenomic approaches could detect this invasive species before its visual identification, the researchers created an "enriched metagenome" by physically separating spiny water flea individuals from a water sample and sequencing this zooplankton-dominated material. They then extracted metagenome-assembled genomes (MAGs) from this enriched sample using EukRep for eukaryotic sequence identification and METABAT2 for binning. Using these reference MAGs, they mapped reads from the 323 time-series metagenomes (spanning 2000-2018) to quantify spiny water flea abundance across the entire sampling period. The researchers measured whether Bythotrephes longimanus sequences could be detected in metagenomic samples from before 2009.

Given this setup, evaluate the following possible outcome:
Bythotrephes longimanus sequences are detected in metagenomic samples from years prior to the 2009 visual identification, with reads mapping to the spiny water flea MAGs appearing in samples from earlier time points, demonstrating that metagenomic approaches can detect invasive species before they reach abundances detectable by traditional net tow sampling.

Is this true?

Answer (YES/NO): YES